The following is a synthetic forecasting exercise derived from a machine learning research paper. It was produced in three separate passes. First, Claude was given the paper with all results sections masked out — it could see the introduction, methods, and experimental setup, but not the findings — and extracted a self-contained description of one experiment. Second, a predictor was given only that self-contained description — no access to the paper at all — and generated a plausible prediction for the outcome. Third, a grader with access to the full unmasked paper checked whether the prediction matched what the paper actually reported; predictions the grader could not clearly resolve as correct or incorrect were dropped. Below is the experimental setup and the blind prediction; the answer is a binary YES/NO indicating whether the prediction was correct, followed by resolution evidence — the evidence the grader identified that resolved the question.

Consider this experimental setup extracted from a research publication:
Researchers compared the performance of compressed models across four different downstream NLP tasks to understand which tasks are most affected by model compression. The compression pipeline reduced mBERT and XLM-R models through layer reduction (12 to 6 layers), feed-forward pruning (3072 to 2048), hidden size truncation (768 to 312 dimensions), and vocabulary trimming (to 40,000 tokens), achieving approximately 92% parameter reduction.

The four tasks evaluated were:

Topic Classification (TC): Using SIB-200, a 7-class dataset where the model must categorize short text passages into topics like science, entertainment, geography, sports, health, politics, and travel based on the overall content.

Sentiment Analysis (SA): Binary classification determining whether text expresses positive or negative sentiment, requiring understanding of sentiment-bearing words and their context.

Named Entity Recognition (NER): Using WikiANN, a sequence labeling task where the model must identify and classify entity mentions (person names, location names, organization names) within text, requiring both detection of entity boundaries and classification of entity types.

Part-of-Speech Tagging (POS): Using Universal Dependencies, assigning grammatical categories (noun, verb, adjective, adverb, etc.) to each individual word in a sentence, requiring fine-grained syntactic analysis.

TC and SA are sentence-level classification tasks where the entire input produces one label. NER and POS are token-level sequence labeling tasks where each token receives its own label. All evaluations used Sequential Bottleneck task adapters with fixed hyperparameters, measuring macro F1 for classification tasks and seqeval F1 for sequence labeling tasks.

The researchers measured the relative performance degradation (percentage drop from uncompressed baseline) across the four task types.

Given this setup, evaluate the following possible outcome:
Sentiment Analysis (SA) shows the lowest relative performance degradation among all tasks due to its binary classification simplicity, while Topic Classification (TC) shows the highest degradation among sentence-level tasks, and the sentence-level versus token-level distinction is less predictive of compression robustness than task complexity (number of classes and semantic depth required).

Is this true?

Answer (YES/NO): NO